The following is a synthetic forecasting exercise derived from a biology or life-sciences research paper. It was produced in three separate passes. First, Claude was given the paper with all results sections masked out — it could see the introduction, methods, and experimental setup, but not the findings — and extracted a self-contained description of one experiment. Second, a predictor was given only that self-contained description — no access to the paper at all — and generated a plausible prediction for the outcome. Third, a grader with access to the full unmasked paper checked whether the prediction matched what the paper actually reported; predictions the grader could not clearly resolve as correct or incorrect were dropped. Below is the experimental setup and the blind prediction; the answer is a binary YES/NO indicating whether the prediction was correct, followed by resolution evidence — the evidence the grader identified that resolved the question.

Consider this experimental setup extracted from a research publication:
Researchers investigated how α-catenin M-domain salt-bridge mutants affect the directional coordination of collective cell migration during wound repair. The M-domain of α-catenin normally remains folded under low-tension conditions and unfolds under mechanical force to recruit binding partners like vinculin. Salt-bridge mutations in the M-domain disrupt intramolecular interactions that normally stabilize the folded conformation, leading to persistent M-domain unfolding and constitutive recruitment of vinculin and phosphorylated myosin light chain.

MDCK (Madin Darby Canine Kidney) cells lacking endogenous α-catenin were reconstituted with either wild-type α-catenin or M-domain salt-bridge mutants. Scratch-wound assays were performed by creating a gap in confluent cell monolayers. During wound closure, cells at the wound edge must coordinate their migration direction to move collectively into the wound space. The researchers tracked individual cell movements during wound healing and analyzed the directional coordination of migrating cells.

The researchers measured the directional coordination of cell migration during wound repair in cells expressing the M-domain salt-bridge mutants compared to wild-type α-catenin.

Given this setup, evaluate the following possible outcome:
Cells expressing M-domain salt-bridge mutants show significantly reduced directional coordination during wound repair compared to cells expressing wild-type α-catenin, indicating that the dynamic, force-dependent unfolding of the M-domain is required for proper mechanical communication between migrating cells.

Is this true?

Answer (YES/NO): YES